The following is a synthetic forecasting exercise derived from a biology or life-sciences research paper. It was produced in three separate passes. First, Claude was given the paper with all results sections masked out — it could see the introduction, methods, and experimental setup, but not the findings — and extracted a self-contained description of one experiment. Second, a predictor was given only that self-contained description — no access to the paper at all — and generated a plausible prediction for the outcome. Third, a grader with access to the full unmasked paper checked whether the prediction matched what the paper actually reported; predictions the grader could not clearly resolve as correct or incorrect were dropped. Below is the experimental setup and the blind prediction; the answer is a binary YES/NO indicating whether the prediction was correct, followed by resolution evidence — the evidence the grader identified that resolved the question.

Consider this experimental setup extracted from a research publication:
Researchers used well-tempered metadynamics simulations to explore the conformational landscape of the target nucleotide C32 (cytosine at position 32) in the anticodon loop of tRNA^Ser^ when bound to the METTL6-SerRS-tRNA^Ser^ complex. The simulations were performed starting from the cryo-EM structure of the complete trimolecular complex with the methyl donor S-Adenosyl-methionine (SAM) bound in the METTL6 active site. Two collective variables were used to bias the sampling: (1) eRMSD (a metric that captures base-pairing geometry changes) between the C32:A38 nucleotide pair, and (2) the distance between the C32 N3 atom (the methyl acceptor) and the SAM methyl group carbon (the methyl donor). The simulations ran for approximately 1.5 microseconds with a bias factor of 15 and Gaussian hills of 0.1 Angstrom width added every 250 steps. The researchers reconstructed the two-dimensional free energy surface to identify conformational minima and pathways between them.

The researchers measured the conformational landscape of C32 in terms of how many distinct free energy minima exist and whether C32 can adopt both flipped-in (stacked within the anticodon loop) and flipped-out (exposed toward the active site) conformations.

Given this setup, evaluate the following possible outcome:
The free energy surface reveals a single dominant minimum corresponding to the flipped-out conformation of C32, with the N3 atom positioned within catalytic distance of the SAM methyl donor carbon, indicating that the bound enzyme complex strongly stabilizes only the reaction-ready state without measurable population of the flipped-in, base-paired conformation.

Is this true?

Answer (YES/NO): NO